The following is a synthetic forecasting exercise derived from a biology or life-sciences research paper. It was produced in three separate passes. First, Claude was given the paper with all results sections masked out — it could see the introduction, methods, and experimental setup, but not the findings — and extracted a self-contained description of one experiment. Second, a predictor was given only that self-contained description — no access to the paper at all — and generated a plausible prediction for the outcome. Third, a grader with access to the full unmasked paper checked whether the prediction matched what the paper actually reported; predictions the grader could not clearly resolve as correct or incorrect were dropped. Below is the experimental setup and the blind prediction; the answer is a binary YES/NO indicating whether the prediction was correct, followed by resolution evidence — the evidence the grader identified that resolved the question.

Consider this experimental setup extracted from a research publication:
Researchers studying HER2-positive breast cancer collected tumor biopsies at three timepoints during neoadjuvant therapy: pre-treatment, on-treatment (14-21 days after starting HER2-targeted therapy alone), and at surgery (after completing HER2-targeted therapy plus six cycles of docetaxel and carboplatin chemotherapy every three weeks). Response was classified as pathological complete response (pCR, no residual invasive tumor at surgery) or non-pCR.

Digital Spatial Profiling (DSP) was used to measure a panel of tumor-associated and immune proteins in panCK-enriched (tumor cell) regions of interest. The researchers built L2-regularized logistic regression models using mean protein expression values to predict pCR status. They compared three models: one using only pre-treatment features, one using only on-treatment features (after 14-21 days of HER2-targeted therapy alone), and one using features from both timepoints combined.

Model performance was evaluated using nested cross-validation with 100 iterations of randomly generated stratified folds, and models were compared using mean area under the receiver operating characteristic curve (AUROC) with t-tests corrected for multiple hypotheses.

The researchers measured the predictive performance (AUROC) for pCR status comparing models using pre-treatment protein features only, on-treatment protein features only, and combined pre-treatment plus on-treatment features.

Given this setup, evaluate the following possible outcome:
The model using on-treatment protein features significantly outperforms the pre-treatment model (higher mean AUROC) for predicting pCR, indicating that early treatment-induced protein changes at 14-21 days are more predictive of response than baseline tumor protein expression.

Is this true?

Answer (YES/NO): YES